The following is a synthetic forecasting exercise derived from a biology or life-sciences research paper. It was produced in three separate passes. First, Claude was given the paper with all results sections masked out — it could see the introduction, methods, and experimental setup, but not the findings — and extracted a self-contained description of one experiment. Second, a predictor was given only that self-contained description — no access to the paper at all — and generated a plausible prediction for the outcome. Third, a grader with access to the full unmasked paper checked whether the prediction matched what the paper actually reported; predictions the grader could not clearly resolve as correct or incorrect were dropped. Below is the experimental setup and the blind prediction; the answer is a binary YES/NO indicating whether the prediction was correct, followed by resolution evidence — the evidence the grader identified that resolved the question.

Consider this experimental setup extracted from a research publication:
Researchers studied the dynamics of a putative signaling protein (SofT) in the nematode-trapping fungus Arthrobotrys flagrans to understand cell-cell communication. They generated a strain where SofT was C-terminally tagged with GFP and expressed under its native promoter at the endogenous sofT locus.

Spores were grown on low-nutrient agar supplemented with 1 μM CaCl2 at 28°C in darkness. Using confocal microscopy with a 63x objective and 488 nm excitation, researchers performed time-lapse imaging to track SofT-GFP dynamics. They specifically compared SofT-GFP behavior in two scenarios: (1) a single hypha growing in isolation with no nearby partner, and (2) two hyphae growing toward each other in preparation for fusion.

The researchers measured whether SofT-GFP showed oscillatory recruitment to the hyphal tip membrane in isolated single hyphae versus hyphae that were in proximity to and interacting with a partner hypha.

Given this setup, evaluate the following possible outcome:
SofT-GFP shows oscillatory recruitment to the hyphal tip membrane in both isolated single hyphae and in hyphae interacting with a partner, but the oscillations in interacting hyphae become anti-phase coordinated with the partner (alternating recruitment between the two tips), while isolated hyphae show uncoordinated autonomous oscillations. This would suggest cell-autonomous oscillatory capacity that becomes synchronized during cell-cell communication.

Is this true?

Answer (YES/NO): YES